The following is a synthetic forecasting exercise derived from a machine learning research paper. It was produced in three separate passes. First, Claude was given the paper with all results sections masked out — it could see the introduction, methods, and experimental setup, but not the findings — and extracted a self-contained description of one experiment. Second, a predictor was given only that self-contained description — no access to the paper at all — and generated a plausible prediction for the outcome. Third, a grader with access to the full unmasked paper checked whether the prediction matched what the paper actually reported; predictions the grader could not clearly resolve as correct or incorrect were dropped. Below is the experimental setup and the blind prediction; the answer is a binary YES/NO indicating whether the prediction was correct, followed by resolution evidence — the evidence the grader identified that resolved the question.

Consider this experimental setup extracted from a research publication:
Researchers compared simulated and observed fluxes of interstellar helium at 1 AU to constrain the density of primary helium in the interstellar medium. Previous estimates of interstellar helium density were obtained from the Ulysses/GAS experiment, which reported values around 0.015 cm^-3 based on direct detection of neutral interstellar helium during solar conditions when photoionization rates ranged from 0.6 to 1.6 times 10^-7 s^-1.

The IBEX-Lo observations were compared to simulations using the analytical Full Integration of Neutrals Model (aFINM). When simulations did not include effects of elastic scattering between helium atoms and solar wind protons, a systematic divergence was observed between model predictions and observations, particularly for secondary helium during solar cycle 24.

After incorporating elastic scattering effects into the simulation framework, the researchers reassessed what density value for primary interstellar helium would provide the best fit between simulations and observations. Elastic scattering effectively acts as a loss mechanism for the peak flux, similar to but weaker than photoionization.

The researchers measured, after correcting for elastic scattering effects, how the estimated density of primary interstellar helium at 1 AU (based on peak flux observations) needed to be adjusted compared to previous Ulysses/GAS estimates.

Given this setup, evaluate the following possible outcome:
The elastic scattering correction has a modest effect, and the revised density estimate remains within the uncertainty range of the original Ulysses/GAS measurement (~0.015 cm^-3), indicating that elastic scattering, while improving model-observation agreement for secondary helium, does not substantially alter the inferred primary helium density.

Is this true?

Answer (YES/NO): NO